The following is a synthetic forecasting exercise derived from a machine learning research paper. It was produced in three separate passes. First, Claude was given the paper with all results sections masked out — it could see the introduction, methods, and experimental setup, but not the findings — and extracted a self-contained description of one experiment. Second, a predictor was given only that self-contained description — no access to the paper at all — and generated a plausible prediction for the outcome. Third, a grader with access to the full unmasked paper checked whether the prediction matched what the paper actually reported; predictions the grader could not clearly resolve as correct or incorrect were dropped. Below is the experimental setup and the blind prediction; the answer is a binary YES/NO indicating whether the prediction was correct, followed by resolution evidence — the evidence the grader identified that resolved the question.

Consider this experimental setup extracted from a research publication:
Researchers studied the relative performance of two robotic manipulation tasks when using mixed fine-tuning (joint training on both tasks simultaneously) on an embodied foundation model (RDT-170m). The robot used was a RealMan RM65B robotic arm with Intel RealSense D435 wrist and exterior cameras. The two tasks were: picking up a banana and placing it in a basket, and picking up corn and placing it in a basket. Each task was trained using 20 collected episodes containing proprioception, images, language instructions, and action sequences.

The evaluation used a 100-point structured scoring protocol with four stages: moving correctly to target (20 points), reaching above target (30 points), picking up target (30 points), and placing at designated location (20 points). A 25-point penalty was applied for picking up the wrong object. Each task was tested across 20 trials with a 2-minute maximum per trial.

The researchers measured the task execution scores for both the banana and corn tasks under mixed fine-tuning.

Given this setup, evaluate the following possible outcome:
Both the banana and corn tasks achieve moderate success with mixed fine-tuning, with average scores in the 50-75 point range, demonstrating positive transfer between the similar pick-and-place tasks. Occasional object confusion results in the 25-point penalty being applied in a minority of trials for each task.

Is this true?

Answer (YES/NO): NO